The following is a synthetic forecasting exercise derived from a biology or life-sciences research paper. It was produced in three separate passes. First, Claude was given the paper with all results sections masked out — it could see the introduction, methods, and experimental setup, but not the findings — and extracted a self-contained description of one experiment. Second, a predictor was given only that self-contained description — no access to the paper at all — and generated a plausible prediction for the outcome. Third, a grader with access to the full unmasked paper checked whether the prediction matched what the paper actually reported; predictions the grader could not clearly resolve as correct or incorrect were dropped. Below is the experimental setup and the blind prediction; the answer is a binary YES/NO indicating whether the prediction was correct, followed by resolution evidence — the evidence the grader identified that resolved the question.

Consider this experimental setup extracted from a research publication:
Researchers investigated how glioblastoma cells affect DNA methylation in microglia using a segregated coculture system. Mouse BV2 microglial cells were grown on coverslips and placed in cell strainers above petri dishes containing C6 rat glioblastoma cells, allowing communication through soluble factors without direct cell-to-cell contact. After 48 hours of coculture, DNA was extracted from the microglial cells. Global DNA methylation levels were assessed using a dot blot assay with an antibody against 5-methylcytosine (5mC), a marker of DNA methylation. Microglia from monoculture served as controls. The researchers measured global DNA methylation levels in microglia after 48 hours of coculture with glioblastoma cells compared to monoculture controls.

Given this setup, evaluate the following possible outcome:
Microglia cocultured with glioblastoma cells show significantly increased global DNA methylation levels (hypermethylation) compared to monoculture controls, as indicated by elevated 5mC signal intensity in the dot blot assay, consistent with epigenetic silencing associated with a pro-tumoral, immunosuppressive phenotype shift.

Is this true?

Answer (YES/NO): NO